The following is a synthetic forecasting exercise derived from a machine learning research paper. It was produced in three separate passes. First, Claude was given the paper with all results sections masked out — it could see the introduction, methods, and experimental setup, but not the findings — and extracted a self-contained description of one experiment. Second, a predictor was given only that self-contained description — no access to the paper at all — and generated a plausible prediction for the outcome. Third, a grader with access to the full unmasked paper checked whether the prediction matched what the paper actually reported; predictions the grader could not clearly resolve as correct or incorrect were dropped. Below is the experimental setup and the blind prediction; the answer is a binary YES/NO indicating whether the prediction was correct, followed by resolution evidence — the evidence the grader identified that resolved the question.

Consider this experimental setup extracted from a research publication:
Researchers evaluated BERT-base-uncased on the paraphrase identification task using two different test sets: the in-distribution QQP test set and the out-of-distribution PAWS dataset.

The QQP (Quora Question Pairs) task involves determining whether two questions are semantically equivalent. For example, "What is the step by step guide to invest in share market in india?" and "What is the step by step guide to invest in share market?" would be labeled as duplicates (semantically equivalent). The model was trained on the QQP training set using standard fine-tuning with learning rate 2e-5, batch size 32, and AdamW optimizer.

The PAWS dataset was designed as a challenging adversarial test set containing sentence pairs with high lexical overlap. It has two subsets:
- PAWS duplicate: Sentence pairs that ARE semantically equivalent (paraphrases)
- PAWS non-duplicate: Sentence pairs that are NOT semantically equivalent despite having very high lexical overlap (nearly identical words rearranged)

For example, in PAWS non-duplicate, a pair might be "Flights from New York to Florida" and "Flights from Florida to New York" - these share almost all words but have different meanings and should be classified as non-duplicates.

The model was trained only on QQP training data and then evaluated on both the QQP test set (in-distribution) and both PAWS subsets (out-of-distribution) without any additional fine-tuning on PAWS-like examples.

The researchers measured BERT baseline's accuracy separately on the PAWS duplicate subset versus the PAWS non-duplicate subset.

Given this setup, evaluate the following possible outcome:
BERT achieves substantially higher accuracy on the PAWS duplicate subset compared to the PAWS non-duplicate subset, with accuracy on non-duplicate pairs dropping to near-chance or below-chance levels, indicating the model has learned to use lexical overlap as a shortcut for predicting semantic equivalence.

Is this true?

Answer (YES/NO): YES